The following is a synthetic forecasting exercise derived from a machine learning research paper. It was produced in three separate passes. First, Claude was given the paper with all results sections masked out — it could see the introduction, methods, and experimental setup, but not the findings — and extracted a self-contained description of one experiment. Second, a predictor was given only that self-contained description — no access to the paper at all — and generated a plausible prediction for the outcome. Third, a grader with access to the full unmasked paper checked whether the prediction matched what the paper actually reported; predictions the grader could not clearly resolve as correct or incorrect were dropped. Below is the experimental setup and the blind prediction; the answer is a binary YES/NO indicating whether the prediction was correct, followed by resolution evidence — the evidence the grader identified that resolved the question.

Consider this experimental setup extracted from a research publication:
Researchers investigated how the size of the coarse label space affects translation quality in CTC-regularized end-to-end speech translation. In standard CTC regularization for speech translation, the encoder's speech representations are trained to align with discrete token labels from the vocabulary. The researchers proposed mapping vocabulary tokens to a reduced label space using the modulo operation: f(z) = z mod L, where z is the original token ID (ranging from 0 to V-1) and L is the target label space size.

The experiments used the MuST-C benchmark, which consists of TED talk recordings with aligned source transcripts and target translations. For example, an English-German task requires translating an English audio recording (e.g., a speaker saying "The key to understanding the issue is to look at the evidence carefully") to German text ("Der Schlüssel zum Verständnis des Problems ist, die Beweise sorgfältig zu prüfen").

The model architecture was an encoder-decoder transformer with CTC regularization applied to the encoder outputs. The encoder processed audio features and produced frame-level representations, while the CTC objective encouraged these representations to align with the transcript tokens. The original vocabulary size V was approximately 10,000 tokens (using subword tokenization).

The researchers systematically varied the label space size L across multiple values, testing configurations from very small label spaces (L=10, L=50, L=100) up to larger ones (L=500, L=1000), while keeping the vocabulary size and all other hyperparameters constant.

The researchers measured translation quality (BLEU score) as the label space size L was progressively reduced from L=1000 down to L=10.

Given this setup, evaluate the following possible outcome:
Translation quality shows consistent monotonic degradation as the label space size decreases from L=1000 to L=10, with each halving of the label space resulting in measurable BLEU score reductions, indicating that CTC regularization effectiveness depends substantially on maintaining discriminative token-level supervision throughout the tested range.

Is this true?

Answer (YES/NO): NO